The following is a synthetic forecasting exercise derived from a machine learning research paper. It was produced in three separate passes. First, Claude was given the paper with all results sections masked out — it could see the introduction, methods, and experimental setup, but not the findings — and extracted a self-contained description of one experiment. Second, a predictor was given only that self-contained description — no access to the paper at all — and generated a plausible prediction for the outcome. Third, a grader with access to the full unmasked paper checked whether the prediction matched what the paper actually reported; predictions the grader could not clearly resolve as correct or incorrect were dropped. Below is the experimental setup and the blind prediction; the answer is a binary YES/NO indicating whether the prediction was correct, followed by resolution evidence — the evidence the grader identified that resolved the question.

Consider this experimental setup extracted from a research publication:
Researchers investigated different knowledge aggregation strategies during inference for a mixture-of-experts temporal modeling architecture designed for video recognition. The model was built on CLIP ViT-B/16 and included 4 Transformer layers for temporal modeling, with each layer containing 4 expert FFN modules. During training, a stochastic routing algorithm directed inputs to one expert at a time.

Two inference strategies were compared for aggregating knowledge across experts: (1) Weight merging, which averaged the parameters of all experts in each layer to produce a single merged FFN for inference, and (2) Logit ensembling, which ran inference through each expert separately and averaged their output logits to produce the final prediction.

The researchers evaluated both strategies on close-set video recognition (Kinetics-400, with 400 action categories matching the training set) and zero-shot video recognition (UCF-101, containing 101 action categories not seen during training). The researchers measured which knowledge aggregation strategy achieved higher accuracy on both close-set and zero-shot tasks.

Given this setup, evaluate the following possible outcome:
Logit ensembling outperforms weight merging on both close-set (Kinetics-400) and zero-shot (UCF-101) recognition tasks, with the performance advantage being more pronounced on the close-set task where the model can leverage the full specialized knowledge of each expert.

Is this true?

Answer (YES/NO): NO